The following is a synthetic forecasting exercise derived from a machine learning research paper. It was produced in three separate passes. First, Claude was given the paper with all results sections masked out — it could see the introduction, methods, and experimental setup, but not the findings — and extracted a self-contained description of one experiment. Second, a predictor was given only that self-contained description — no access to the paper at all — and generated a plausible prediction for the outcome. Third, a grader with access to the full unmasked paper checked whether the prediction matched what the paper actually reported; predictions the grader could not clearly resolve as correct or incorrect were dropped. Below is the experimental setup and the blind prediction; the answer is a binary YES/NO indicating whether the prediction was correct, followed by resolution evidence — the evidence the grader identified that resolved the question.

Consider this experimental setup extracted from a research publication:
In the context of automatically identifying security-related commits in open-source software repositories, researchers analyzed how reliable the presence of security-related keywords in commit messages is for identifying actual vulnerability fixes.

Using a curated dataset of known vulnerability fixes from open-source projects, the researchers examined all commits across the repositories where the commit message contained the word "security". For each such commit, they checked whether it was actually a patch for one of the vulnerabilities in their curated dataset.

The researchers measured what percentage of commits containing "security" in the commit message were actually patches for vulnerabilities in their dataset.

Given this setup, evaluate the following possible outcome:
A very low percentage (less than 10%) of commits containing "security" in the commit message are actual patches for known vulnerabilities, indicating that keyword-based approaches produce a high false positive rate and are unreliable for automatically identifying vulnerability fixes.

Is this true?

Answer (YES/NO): YES